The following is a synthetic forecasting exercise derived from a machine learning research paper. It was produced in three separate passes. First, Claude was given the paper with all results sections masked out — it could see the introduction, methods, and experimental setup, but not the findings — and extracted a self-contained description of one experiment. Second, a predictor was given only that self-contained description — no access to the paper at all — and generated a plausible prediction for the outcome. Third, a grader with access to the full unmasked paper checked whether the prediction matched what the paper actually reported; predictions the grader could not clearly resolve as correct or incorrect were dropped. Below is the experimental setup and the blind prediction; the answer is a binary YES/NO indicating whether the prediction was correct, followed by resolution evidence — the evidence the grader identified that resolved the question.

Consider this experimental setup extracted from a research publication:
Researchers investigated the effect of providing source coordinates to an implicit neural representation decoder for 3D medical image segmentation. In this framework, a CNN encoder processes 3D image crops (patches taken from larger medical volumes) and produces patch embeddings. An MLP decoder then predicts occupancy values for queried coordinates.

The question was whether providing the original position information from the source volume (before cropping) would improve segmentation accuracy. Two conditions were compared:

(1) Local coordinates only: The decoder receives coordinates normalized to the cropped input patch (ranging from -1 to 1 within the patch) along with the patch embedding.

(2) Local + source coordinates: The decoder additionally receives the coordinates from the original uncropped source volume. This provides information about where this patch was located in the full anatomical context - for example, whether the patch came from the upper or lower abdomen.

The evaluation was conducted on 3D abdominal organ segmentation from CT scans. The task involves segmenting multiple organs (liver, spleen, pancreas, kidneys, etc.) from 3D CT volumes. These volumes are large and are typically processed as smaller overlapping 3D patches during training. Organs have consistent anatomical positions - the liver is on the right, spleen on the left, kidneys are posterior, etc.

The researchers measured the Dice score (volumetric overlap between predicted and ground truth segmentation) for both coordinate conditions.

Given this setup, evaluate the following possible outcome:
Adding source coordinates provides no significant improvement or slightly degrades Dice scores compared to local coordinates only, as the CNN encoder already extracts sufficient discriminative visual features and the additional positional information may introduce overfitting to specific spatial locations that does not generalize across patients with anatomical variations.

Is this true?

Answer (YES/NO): NO